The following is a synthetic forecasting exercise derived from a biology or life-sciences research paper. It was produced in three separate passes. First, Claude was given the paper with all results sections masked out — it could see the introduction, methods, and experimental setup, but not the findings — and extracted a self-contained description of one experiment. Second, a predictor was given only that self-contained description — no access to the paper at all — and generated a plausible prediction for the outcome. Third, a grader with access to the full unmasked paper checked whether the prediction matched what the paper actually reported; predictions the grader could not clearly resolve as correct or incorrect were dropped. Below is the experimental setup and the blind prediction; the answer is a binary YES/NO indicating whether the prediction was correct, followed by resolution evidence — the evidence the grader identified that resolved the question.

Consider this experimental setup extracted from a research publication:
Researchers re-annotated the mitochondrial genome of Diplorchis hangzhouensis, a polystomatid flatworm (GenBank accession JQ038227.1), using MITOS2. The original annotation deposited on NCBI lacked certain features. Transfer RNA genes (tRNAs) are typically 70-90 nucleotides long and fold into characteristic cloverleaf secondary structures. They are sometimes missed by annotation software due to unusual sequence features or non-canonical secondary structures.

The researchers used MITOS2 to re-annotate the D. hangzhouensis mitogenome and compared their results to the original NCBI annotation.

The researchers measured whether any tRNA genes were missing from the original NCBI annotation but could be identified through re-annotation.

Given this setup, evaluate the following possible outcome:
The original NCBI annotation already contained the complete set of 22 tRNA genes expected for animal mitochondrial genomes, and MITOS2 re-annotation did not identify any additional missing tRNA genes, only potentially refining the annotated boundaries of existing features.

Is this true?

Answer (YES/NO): NO